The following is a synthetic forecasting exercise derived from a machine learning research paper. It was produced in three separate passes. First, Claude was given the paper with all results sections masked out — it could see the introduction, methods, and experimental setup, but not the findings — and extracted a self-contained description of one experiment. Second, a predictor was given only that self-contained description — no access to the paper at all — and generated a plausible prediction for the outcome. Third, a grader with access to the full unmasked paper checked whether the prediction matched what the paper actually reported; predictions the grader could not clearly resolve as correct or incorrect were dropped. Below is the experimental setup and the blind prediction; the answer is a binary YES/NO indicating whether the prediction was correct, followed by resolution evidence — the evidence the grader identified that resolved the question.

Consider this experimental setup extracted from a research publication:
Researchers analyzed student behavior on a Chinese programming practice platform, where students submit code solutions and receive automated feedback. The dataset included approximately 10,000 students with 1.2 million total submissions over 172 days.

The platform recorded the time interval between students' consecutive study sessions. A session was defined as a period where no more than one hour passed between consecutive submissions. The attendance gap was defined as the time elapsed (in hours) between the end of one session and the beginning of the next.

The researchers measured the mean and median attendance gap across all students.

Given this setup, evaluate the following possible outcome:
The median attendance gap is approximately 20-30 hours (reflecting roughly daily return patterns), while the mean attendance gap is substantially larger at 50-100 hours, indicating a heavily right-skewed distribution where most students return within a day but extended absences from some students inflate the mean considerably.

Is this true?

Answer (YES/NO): NO